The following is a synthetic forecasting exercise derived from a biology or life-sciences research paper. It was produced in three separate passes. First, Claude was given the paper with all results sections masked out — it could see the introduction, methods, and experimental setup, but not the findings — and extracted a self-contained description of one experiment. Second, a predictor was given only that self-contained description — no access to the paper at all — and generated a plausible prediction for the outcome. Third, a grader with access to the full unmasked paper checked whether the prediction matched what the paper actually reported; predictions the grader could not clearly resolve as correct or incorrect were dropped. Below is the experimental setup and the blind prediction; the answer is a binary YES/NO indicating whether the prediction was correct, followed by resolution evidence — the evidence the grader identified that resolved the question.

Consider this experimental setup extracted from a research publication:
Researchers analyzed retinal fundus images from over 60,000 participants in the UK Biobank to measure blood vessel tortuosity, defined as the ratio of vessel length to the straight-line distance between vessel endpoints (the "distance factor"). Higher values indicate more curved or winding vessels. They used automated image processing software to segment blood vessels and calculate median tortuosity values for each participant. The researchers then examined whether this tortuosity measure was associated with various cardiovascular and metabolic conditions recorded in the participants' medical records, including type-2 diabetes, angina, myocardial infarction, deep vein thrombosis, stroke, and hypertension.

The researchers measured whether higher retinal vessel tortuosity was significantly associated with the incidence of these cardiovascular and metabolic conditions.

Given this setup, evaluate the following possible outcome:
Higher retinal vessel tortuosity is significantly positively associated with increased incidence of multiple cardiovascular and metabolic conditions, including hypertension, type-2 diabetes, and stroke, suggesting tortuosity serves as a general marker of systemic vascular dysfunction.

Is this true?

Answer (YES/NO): NO